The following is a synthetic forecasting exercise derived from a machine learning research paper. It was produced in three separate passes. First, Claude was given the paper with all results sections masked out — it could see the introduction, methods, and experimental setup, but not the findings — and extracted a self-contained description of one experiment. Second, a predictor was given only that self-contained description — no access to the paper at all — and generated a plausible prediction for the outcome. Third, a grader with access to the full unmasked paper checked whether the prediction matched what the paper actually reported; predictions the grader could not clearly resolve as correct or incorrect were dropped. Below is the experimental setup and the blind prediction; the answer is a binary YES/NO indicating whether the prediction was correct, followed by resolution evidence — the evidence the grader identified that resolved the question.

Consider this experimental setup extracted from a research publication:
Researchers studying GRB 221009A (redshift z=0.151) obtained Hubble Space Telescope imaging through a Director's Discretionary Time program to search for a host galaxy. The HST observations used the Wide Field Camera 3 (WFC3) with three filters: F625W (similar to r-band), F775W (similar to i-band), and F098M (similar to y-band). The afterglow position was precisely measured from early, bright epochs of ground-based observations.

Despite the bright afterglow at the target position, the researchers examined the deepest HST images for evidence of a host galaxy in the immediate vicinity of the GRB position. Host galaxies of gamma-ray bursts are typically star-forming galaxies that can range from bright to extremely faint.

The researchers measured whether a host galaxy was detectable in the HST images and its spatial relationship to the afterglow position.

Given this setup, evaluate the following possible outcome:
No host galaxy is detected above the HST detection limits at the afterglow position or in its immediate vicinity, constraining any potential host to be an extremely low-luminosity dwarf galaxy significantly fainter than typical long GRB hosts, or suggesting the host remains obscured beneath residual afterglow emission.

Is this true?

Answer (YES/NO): NO